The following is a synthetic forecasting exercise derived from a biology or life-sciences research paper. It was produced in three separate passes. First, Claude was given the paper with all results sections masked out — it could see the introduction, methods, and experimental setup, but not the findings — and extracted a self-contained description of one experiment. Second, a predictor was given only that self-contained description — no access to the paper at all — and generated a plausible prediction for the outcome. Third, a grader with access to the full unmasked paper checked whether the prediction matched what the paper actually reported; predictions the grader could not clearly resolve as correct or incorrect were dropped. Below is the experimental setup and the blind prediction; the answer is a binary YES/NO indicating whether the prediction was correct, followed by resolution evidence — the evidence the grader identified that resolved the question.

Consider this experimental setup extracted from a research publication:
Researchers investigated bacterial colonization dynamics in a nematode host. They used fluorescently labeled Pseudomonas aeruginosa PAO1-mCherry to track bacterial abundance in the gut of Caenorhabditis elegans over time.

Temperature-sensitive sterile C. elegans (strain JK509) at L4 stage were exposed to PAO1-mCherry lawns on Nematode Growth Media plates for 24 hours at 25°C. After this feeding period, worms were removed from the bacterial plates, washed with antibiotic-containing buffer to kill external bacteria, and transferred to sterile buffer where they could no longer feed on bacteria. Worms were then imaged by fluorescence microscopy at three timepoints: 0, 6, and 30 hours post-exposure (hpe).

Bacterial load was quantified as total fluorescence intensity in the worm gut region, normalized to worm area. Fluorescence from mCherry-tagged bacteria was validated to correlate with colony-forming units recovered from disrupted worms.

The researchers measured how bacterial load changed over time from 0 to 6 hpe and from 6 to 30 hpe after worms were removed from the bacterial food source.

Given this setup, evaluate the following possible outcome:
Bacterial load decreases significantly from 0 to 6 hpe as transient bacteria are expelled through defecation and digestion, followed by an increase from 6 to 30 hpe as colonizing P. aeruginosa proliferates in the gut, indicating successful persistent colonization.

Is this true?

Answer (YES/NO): NO